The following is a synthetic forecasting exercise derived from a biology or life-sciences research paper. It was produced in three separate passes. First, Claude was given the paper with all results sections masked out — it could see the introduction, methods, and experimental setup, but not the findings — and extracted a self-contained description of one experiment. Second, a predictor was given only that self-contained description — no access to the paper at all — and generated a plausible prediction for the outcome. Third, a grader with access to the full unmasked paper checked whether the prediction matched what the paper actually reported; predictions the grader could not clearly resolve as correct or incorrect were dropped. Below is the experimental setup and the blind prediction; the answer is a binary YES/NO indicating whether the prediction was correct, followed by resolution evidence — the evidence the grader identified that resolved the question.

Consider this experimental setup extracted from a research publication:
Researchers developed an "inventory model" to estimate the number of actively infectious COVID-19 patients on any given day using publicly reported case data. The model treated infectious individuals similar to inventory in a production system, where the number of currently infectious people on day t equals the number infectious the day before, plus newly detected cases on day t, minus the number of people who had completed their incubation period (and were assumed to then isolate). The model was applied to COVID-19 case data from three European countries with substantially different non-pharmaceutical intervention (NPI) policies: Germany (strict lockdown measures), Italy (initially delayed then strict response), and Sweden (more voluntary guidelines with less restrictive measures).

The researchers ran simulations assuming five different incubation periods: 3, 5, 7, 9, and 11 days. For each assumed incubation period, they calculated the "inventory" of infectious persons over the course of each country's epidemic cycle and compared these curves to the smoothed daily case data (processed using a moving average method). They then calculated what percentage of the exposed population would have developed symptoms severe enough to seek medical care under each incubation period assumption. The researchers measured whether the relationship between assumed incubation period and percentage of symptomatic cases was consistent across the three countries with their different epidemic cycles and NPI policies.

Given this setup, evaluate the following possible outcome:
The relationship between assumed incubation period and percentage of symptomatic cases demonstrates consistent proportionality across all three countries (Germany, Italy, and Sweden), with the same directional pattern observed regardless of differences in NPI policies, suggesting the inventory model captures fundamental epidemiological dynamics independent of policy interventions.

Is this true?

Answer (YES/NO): YES